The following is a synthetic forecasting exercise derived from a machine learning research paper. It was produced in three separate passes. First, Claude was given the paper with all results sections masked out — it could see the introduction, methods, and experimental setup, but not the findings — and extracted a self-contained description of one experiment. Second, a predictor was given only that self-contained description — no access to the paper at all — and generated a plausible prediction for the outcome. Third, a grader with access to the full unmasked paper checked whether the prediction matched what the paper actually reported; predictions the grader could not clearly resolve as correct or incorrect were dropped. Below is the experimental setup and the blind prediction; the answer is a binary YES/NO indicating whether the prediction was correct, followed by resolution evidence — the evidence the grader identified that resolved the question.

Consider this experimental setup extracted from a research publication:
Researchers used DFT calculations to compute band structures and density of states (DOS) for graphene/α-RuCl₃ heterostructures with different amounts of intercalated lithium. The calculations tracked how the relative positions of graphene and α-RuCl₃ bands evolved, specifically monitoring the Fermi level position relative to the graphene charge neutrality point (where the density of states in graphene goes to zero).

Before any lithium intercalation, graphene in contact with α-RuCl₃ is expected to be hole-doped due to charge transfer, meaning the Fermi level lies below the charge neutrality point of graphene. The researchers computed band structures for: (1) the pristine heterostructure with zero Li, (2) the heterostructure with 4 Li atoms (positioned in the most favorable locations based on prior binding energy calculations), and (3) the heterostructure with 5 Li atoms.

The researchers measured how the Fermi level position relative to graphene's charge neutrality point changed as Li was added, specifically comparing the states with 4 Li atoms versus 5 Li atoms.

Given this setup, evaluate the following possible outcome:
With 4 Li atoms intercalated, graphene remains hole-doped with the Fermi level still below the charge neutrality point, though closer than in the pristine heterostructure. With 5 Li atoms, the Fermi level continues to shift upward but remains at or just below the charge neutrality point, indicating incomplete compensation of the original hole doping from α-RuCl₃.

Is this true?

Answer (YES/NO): NO